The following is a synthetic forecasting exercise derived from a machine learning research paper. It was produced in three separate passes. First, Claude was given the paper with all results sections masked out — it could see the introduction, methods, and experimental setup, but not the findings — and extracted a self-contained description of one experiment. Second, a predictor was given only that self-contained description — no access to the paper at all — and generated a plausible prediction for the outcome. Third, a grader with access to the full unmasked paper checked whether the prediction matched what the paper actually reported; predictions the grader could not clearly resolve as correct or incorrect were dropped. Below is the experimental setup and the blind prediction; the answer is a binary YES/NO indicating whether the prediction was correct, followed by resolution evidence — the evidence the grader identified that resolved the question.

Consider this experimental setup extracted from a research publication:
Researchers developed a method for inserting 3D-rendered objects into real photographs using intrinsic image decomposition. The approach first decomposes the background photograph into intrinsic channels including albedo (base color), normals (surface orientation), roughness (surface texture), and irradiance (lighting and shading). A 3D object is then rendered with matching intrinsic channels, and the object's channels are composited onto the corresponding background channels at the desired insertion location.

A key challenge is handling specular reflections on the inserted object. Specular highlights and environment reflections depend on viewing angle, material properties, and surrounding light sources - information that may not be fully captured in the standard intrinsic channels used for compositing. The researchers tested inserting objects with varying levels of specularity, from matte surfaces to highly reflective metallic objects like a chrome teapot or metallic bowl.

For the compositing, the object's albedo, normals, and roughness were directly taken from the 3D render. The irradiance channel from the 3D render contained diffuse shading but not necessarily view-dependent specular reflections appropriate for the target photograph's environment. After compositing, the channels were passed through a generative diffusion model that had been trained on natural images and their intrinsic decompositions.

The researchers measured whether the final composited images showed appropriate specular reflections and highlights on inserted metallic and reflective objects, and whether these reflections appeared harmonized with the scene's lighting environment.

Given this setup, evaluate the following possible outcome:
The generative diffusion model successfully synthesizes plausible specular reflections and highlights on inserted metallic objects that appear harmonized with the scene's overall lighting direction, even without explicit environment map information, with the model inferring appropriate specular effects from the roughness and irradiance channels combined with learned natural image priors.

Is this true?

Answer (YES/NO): NO